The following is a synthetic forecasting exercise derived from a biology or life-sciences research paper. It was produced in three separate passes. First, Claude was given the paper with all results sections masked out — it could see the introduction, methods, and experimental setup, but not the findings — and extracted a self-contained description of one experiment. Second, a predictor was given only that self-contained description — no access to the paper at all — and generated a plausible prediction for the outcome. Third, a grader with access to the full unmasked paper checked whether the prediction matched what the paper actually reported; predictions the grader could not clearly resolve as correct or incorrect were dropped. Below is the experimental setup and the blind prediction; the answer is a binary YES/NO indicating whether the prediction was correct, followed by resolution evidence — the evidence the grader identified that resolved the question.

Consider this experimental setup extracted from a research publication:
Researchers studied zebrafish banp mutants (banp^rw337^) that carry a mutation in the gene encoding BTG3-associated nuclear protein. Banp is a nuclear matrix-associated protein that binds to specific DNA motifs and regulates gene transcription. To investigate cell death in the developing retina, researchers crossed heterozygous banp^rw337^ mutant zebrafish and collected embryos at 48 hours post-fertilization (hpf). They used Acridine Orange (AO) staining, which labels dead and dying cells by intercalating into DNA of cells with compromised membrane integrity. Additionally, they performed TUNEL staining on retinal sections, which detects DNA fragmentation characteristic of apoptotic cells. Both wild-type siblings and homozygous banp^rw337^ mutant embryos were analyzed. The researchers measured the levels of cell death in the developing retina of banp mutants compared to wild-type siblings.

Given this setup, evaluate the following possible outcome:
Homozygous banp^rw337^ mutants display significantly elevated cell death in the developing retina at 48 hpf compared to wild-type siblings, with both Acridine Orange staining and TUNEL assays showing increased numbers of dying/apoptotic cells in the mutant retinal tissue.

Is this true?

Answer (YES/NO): YES